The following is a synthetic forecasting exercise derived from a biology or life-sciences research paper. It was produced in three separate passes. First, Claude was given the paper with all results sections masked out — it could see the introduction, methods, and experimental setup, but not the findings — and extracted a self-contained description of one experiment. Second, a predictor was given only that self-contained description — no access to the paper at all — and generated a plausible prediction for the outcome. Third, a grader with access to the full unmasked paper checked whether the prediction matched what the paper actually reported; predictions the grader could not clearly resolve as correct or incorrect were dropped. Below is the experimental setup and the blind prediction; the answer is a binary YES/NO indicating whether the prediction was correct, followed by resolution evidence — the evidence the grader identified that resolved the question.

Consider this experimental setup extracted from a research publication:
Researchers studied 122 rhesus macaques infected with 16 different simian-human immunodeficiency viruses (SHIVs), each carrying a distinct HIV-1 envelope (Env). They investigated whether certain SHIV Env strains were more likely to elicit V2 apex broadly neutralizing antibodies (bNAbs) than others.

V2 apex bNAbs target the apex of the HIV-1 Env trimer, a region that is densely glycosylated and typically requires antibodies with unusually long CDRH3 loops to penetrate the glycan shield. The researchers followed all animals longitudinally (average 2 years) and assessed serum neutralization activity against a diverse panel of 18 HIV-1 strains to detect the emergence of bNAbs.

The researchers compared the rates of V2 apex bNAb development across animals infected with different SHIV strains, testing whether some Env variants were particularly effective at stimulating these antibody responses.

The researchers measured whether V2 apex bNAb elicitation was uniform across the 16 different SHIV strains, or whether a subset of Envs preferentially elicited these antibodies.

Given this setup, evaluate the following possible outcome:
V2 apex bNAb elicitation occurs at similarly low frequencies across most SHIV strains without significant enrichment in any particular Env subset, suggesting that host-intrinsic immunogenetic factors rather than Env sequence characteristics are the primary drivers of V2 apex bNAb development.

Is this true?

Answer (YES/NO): NO